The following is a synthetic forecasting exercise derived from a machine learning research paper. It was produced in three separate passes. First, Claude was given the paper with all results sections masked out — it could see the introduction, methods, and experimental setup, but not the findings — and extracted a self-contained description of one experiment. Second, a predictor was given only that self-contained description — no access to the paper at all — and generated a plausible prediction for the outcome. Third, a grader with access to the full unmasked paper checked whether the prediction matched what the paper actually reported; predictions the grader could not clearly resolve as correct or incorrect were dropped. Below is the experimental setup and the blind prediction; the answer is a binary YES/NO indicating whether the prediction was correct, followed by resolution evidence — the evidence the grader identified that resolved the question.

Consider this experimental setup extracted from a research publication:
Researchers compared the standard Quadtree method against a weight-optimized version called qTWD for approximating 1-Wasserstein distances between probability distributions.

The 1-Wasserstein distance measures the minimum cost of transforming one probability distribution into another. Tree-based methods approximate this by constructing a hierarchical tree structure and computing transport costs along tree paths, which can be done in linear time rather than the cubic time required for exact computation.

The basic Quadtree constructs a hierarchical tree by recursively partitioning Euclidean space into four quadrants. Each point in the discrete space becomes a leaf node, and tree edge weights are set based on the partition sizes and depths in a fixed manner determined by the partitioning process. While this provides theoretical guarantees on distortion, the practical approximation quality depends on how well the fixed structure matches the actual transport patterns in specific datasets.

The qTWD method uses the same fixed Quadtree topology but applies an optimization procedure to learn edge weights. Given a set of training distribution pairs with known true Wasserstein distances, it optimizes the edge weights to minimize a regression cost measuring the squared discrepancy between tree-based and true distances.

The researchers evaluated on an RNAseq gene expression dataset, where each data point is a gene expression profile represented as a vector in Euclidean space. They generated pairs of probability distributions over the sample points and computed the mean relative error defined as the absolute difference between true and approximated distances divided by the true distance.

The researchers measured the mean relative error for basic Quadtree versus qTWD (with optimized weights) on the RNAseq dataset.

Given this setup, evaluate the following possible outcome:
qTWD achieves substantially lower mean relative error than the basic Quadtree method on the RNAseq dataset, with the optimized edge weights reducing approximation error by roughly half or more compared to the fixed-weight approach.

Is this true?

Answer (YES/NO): YES